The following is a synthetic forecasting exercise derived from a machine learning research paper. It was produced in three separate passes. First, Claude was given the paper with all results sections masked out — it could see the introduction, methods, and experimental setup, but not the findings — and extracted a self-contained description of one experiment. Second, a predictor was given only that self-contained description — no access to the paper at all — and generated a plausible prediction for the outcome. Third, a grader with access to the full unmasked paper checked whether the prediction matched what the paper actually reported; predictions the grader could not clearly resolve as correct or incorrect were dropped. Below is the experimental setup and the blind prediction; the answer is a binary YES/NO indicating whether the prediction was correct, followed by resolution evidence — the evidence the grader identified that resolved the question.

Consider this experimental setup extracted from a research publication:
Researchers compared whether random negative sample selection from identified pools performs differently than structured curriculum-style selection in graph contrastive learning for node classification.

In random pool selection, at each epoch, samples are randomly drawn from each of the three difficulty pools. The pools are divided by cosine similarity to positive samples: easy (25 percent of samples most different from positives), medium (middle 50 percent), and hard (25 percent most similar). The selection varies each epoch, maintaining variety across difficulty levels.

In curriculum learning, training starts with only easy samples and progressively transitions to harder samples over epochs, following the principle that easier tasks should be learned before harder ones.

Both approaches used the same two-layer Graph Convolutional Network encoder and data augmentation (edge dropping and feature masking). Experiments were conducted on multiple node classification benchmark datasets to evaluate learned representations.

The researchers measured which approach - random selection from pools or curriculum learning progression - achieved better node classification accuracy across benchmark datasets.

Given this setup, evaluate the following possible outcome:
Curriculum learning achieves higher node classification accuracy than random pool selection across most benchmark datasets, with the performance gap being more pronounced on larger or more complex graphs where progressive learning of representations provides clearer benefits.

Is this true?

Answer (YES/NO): NO